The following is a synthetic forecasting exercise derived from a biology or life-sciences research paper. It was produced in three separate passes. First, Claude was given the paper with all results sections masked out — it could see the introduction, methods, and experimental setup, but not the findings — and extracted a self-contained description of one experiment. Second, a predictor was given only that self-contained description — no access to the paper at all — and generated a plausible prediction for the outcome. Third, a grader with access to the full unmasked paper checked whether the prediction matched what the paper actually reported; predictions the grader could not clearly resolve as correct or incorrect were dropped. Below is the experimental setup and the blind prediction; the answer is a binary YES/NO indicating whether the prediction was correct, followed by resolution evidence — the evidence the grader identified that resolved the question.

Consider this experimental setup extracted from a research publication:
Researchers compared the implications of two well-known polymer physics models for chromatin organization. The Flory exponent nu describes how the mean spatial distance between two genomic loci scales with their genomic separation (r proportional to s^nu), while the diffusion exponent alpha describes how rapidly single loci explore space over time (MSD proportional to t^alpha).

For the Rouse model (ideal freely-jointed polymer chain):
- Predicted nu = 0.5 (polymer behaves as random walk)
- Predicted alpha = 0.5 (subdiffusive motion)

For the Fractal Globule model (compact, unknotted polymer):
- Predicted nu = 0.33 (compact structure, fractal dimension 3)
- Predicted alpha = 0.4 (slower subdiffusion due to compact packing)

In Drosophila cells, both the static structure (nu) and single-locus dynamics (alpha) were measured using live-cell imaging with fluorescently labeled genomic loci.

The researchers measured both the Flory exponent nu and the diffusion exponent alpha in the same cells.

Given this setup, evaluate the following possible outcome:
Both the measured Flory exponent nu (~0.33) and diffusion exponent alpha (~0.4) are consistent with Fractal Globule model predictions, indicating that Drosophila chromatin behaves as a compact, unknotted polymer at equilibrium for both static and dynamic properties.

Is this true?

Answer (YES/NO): NO